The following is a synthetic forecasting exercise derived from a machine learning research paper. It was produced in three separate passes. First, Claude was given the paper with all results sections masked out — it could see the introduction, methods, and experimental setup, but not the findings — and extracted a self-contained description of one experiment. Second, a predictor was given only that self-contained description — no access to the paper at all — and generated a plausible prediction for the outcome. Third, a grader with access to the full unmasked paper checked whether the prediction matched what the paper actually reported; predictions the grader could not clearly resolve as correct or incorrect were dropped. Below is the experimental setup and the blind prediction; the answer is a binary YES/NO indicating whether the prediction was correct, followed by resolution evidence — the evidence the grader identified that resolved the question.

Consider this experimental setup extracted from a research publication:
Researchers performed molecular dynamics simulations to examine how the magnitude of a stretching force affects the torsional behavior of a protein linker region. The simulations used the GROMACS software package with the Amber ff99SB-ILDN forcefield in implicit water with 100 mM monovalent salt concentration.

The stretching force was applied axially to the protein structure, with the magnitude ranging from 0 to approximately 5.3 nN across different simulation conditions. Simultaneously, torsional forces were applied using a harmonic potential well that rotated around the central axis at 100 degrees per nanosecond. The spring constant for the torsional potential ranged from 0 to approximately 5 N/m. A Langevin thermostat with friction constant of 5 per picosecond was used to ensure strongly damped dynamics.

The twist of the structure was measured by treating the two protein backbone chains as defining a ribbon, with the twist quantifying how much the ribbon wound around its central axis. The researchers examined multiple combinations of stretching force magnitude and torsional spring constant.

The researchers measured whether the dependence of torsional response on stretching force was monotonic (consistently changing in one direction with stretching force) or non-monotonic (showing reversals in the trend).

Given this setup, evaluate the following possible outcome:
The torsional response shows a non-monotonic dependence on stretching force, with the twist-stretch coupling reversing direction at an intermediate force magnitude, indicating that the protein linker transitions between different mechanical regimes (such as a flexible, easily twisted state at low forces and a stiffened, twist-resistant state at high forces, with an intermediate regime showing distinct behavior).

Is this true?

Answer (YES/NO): NO